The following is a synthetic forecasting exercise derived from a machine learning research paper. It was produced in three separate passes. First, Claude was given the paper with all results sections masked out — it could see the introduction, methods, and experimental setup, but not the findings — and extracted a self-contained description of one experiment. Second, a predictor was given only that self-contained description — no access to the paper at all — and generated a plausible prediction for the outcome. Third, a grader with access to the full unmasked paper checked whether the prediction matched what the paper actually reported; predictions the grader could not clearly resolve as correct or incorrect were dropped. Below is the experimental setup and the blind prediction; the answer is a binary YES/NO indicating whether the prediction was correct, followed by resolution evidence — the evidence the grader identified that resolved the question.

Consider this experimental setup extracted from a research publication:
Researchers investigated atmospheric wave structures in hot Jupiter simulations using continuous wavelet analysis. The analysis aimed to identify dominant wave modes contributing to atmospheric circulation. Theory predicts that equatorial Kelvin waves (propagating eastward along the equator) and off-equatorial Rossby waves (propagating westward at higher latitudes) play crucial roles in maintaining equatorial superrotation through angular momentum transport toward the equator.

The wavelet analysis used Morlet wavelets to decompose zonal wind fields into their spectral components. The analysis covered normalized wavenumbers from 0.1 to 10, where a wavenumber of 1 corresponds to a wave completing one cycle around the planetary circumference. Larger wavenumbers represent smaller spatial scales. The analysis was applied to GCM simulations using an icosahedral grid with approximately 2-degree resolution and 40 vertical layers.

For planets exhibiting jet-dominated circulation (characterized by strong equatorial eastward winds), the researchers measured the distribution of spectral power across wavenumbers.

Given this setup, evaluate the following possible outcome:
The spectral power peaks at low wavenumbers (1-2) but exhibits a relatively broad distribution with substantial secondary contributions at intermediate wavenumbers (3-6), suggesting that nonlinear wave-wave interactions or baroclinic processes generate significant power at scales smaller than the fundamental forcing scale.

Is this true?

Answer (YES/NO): NO